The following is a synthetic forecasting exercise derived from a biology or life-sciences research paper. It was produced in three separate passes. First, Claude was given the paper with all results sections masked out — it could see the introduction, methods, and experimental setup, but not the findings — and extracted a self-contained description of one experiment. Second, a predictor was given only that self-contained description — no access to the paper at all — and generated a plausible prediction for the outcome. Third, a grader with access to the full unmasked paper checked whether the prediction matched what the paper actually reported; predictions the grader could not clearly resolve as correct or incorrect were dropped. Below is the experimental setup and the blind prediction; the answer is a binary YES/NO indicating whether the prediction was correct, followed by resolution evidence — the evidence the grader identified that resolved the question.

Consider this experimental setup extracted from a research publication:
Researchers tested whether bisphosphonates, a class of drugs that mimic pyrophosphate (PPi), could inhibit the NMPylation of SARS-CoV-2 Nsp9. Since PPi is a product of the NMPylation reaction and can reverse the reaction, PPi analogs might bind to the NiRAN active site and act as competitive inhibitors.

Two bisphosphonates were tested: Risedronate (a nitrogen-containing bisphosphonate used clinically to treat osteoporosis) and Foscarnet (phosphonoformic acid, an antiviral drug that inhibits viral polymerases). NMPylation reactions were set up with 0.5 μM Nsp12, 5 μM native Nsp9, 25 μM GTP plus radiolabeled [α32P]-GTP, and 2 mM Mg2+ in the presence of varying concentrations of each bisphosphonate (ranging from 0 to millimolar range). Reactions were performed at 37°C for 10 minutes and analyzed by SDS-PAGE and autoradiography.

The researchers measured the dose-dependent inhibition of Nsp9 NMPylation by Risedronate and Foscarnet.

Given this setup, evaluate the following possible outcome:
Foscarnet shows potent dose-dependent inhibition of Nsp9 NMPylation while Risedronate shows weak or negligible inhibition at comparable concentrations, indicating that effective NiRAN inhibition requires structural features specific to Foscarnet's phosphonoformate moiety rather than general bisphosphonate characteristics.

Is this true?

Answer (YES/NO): NO